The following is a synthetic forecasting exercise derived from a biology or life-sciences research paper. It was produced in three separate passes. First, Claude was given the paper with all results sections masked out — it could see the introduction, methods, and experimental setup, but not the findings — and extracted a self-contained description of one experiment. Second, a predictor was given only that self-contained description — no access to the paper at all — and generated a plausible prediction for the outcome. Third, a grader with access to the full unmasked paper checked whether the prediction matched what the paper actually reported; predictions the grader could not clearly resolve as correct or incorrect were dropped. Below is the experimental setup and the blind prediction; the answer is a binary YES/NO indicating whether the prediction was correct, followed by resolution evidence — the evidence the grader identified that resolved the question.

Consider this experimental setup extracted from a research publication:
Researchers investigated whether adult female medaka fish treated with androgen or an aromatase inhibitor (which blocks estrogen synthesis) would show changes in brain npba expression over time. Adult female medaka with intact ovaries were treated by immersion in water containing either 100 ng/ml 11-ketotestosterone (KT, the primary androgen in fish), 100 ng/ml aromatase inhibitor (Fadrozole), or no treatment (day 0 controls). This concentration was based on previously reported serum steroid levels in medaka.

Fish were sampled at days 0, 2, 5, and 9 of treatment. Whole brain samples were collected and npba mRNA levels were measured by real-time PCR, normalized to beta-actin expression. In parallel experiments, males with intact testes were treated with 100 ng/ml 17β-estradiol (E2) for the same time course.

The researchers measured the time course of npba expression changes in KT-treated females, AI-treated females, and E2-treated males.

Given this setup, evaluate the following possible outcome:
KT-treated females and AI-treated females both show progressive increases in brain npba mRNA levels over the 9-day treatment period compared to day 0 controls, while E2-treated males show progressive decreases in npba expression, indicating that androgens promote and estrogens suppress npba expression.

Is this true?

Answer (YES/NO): NO